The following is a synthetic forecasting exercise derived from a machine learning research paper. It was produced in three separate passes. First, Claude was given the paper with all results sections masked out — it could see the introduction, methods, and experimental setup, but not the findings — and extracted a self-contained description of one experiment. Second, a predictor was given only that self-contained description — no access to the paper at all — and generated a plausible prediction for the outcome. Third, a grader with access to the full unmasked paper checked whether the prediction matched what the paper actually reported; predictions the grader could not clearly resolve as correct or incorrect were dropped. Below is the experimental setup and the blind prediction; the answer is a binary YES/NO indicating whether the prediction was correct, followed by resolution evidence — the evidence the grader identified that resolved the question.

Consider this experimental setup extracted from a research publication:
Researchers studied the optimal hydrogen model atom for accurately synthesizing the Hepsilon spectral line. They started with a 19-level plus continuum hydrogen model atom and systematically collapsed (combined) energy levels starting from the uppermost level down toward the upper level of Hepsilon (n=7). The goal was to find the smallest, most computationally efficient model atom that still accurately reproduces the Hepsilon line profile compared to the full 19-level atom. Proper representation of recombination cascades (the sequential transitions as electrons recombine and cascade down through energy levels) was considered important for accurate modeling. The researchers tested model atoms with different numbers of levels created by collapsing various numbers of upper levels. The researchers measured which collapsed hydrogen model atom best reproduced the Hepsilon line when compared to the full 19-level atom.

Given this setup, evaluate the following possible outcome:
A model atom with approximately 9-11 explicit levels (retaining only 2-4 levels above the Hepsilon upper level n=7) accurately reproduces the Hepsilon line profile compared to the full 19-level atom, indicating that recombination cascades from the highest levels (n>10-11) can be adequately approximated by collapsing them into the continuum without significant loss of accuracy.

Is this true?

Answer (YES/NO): NO